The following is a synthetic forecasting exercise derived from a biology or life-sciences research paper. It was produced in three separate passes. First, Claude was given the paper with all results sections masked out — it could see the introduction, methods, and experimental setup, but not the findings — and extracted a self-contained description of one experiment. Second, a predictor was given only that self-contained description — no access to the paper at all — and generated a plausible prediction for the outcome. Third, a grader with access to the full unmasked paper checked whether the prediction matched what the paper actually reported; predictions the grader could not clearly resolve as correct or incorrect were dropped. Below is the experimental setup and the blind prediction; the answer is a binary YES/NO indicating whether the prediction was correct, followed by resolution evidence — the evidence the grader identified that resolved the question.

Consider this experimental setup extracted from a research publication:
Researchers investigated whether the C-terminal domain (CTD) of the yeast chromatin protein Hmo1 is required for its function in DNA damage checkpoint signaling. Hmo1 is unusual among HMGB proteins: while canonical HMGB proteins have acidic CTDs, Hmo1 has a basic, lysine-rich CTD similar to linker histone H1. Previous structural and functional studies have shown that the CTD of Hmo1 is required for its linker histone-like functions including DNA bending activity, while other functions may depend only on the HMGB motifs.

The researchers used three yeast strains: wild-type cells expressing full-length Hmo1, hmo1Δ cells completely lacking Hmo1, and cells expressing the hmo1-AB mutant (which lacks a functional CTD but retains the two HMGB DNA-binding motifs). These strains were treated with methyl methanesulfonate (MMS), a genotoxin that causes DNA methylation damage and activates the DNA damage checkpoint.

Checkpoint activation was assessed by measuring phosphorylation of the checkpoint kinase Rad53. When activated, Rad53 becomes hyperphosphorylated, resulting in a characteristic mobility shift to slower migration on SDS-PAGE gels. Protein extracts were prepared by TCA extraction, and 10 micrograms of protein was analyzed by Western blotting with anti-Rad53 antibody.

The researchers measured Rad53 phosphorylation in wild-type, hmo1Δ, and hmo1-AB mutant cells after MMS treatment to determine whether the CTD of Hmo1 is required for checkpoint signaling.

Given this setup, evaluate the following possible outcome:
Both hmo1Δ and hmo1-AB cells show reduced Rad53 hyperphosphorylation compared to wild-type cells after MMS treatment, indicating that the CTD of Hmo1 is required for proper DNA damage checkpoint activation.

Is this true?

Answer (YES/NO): NO